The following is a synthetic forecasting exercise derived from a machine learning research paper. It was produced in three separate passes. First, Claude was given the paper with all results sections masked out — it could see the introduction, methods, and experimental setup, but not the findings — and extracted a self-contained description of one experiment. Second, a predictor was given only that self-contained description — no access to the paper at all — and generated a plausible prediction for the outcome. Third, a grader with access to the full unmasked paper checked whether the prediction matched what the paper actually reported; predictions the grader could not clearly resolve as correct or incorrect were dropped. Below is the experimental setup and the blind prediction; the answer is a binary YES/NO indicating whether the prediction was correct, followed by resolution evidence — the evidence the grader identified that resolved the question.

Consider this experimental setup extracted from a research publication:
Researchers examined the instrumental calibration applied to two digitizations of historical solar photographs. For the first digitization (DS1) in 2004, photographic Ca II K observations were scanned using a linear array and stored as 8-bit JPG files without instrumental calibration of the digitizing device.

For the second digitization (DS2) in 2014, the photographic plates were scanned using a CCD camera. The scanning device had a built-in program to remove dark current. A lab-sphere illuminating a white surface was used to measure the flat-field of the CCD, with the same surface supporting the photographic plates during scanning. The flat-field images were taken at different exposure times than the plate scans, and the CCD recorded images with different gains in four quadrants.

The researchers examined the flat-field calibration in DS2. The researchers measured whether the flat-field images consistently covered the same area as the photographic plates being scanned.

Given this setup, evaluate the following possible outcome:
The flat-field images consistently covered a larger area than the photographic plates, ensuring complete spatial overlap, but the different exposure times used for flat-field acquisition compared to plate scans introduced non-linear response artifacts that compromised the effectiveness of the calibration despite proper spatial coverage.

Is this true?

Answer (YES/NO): NO